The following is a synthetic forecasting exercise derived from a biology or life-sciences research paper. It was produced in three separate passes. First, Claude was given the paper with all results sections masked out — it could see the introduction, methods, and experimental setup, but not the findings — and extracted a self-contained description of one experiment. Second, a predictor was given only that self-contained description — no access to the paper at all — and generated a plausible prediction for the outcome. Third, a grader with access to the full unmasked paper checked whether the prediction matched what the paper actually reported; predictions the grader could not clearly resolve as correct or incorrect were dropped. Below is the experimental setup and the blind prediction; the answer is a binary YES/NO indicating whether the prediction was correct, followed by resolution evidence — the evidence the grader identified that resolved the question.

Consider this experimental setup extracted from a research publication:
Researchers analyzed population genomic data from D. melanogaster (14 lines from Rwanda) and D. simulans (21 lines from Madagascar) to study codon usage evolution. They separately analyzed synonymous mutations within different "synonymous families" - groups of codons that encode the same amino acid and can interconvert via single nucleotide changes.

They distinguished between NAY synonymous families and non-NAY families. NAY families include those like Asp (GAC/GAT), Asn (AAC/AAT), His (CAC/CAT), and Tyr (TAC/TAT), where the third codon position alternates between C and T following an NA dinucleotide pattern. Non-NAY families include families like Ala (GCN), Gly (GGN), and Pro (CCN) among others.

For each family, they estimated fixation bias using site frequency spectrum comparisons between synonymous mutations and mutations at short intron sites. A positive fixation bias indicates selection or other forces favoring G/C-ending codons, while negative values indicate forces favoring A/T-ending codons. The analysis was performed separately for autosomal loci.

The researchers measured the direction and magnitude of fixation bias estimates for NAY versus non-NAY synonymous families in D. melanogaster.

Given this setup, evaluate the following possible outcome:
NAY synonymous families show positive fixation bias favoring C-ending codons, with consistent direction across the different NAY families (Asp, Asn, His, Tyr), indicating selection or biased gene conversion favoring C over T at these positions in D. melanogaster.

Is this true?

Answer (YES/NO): NO